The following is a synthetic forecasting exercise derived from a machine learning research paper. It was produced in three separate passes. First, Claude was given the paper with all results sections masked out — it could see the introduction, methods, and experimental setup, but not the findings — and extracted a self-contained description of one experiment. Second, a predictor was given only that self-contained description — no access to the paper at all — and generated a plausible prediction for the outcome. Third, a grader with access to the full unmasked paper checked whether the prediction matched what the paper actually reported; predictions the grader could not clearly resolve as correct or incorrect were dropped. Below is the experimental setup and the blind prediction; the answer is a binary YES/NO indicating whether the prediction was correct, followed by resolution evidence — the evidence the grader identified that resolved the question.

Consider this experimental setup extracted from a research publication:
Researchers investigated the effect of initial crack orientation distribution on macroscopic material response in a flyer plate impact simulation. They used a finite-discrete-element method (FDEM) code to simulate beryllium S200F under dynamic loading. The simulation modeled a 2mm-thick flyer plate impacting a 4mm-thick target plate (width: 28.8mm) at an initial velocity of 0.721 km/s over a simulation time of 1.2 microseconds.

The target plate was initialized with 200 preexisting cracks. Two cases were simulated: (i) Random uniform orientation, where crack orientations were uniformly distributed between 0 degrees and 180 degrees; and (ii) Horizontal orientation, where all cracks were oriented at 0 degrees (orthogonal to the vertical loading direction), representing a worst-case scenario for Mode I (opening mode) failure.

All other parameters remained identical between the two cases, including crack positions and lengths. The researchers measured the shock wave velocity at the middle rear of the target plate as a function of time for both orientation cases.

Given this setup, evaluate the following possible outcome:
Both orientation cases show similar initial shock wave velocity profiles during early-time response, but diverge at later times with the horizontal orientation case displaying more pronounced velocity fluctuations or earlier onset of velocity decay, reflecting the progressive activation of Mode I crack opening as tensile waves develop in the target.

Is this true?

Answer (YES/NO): NO